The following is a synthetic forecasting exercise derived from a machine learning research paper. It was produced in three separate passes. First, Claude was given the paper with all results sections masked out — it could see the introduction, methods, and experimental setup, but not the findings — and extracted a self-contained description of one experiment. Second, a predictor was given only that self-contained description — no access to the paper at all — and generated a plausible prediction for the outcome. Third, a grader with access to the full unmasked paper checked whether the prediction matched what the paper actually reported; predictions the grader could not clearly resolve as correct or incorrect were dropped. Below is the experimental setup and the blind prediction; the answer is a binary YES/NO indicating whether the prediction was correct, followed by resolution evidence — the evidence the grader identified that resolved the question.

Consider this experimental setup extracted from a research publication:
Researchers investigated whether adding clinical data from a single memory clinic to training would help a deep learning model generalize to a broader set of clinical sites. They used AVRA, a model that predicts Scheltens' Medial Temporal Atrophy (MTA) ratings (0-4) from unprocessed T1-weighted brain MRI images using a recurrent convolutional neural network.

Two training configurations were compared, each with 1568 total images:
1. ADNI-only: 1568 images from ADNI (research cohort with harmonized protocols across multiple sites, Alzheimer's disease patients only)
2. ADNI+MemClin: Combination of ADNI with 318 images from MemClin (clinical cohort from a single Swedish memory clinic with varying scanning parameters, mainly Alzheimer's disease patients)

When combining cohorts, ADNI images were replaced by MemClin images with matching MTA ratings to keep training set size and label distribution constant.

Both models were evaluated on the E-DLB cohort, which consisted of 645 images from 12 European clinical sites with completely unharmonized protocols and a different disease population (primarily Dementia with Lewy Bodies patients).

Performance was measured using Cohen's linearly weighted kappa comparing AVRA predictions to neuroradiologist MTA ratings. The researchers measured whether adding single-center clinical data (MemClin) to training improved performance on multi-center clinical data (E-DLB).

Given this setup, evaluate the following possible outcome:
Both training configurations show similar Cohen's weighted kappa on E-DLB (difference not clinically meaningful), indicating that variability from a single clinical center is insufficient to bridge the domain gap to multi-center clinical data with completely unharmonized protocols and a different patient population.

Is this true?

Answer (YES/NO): NO